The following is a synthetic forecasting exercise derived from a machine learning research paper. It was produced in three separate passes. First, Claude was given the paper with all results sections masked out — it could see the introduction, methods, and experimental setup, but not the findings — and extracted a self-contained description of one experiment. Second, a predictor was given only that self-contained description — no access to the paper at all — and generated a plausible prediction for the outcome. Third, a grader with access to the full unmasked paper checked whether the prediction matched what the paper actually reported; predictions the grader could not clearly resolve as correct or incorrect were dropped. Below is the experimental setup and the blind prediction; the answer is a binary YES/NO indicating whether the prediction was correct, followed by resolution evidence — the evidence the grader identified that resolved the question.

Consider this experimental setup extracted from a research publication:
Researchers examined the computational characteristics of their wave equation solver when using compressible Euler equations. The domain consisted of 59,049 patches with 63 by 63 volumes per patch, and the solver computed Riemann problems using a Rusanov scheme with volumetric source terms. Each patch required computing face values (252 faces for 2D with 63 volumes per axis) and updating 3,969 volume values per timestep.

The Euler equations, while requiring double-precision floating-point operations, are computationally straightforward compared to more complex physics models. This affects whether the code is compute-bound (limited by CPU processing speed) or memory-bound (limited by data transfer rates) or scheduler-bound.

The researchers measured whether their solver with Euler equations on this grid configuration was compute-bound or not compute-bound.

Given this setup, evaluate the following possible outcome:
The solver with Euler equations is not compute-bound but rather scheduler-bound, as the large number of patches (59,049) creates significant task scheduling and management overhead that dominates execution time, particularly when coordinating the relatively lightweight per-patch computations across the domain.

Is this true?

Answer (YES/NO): NO